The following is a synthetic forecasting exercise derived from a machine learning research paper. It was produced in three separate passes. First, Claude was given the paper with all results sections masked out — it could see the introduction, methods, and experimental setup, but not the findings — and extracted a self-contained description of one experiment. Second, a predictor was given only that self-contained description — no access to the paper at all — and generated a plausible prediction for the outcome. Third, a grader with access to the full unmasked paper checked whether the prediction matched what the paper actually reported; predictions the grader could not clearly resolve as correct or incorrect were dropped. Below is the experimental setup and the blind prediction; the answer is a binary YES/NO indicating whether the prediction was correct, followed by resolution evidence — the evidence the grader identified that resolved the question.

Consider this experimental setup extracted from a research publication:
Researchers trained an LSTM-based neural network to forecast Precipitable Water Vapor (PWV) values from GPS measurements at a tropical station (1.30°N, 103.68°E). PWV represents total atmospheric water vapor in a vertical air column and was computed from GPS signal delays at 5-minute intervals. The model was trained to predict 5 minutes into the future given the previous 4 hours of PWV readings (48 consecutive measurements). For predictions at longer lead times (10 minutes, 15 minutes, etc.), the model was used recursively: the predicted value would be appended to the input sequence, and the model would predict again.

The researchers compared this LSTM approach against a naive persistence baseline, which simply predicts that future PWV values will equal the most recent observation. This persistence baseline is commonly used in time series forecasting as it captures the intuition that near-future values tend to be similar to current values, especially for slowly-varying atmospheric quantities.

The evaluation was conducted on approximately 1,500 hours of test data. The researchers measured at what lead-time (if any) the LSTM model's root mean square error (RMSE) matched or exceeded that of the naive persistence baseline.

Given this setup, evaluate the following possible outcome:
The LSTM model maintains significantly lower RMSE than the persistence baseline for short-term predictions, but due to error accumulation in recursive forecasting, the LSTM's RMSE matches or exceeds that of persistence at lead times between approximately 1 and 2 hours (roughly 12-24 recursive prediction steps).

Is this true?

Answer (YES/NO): NO